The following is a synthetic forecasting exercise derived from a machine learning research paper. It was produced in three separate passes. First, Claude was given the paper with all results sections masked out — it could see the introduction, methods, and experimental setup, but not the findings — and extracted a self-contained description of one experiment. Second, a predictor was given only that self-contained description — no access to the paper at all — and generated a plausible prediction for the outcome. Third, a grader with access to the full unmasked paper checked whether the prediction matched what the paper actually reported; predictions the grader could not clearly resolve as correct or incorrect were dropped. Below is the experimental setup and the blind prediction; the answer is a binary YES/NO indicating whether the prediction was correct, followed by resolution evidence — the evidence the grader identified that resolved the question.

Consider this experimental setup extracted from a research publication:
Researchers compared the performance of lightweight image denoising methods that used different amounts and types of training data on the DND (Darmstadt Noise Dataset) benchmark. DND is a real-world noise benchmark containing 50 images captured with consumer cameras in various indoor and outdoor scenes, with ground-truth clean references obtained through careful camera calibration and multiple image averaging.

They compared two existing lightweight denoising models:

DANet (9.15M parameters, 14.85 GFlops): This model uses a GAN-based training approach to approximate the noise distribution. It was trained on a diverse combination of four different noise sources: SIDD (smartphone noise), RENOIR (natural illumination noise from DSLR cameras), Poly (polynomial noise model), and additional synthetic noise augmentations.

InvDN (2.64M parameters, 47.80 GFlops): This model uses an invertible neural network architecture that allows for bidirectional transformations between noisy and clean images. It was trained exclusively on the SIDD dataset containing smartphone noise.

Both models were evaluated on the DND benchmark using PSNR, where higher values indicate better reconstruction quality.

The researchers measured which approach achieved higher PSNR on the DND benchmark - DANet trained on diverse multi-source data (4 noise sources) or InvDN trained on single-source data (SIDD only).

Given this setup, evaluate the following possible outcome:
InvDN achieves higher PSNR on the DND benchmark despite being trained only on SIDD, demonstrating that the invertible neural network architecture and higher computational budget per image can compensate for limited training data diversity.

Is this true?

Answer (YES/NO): YES